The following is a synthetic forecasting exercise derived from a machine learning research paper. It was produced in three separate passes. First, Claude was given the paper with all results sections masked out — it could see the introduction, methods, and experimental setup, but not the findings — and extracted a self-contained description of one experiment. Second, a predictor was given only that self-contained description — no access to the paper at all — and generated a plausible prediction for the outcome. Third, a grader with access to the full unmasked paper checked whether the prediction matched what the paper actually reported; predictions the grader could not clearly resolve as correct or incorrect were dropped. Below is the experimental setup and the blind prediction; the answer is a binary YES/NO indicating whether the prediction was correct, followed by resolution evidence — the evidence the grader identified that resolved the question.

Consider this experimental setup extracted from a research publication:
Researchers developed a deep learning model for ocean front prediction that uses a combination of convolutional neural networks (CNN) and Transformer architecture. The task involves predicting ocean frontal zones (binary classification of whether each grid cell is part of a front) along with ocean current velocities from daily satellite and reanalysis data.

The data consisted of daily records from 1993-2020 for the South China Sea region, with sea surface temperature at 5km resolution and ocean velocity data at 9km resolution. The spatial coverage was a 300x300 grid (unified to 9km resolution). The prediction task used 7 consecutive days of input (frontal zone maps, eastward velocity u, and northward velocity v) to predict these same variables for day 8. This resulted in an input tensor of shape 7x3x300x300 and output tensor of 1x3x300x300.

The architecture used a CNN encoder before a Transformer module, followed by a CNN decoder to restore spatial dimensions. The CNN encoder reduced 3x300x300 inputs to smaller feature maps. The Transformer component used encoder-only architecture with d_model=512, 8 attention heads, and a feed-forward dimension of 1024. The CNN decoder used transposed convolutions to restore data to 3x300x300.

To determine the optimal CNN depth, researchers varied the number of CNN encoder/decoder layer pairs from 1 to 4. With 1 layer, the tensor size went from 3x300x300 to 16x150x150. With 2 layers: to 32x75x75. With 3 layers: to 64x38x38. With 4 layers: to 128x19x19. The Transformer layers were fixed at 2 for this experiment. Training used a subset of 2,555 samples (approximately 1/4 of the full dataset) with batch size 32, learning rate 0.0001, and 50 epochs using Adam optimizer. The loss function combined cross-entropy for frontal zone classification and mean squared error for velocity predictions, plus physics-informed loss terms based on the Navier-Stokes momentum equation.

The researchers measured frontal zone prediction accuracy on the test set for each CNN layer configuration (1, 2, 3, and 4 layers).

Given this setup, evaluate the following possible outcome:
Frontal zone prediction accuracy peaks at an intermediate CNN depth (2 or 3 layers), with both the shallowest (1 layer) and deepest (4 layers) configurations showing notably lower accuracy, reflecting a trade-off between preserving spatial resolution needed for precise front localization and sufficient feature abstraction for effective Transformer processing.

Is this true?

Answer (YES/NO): NO